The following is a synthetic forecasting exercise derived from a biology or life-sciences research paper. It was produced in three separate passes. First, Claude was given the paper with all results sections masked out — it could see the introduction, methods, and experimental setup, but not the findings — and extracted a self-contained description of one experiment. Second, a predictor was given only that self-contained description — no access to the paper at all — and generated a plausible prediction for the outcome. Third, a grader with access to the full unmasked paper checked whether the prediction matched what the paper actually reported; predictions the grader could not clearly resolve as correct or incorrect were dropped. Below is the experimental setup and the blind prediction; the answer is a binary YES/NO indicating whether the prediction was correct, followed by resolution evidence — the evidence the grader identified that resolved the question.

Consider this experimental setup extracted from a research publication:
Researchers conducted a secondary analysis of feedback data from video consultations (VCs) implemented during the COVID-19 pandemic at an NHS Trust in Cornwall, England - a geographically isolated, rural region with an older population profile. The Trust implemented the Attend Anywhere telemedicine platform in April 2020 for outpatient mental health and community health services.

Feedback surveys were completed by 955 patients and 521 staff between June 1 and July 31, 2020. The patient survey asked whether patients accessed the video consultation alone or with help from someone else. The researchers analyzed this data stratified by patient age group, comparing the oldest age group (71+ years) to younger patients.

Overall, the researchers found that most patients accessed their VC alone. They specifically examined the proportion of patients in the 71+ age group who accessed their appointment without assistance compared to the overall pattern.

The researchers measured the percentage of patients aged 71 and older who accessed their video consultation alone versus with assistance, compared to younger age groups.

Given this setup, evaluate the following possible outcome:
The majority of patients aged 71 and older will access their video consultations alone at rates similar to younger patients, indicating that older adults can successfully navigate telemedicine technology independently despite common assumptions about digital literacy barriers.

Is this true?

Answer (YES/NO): NO